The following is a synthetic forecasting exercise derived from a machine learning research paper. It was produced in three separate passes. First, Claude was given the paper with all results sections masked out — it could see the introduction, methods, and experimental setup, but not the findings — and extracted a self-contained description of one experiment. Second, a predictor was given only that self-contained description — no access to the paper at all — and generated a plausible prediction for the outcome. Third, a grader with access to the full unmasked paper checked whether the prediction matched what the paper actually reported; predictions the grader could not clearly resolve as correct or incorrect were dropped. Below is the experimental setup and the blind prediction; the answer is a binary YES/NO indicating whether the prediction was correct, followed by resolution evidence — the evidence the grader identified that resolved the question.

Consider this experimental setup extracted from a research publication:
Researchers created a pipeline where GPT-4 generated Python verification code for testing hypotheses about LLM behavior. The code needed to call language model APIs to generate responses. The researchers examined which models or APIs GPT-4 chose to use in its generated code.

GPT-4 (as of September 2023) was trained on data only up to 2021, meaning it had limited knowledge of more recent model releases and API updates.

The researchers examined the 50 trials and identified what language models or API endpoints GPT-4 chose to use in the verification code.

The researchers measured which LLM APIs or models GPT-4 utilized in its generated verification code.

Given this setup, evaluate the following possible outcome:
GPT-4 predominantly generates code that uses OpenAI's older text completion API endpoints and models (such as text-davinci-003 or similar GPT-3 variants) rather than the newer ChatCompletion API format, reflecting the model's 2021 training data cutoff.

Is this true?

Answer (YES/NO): YES